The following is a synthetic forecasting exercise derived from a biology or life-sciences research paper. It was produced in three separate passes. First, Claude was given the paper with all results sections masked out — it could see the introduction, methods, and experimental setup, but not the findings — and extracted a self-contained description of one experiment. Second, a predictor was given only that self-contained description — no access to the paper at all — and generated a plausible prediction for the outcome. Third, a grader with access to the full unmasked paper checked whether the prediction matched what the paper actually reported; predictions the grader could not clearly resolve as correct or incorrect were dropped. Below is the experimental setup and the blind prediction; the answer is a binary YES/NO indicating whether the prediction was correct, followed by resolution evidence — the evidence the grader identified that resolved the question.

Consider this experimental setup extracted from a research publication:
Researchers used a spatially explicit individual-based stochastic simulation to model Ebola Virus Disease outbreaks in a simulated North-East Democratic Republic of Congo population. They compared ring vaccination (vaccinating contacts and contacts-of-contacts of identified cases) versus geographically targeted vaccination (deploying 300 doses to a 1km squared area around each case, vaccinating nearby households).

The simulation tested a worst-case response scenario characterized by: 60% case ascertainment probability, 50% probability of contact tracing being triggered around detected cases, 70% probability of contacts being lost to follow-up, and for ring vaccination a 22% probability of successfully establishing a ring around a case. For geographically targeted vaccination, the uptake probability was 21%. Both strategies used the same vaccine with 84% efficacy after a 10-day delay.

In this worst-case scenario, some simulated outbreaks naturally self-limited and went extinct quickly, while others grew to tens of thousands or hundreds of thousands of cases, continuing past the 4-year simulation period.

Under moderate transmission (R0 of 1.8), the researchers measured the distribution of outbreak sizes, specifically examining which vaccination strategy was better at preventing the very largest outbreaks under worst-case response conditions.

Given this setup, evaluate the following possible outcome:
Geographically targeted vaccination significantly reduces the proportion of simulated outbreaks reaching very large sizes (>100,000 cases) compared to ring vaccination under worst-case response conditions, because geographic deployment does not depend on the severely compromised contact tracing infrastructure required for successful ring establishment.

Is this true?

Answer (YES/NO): NO